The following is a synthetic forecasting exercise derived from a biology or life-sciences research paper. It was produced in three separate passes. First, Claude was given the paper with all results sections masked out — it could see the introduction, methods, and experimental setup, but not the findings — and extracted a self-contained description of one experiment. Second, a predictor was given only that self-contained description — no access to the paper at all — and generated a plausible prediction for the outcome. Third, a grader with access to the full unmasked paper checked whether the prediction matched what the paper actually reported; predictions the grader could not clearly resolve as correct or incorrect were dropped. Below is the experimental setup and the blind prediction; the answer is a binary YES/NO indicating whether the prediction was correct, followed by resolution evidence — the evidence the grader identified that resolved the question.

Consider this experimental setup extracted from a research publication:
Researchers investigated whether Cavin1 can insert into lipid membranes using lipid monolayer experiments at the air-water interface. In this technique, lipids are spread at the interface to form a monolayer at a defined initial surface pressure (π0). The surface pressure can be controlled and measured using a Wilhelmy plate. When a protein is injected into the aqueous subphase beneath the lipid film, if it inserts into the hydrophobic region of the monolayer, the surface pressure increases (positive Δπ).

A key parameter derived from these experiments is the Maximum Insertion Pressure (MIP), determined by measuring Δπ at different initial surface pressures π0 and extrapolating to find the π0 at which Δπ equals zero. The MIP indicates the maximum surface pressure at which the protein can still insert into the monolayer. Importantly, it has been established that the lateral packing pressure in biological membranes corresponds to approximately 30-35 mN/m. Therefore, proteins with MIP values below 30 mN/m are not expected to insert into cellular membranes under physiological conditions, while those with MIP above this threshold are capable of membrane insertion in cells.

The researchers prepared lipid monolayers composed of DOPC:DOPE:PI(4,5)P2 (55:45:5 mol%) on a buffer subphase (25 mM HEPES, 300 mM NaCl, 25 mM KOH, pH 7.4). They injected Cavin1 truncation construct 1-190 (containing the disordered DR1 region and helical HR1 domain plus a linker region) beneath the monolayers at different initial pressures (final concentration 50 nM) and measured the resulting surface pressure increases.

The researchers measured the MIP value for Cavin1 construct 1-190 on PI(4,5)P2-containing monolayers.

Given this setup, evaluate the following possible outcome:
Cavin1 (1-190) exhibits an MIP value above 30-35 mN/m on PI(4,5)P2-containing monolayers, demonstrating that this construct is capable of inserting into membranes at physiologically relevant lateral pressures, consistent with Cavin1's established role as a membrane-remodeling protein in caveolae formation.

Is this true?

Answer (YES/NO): YES